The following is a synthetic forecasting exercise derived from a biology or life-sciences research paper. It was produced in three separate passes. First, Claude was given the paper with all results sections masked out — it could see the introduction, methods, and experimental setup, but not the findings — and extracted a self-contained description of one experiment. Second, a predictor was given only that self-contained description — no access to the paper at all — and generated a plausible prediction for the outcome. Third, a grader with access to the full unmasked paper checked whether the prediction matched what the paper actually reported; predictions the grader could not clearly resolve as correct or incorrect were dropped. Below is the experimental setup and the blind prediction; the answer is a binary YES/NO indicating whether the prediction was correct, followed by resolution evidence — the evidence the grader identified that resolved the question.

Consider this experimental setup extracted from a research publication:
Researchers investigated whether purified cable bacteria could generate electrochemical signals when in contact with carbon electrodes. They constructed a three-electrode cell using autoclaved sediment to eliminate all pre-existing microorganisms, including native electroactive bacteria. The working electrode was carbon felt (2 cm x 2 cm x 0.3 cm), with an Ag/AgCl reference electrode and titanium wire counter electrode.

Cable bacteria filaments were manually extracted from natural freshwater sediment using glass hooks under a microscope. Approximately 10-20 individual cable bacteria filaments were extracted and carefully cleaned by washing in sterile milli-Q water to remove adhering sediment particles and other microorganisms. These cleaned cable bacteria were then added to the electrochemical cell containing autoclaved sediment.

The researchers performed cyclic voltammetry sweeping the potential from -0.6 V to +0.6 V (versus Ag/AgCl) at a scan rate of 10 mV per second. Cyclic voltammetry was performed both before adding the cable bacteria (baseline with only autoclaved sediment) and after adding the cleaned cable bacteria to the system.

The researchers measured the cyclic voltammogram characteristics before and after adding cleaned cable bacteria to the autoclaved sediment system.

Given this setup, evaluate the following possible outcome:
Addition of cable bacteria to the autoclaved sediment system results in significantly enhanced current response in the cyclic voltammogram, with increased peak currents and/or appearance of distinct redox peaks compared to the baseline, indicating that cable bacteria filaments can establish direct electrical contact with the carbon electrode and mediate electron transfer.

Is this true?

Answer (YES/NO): YES